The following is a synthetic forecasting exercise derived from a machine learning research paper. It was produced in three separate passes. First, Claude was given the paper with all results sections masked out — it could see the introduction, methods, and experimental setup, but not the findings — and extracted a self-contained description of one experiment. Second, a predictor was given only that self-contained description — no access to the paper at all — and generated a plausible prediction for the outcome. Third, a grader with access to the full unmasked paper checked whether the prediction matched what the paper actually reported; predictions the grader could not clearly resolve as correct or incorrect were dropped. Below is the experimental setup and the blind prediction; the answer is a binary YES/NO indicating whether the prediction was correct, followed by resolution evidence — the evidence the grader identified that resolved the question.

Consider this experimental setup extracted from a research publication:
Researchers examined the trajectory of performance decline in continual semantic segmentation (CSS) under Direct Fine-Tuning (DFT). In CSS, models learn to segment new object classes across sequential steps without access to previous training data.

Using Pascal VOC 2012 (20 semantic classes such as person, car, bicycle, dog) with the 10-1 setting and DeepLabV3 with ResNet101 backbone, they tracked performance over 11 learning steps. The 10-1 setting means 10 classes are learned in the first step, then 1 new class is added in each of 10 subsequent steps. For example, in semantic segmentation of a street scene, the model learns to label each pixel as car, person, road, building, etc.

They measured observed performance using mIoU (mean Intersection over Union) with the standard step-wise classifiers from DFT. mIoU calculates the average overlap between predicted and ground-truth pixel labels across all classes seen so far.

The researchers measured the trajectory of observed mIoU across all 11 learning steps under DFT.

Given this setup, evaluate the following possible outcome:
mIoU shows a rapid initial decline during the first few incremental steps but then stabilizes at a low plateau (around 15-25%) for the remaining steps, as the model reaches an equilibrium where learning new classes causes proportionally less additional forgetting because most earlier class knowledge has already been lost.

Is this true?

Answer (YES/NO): NO